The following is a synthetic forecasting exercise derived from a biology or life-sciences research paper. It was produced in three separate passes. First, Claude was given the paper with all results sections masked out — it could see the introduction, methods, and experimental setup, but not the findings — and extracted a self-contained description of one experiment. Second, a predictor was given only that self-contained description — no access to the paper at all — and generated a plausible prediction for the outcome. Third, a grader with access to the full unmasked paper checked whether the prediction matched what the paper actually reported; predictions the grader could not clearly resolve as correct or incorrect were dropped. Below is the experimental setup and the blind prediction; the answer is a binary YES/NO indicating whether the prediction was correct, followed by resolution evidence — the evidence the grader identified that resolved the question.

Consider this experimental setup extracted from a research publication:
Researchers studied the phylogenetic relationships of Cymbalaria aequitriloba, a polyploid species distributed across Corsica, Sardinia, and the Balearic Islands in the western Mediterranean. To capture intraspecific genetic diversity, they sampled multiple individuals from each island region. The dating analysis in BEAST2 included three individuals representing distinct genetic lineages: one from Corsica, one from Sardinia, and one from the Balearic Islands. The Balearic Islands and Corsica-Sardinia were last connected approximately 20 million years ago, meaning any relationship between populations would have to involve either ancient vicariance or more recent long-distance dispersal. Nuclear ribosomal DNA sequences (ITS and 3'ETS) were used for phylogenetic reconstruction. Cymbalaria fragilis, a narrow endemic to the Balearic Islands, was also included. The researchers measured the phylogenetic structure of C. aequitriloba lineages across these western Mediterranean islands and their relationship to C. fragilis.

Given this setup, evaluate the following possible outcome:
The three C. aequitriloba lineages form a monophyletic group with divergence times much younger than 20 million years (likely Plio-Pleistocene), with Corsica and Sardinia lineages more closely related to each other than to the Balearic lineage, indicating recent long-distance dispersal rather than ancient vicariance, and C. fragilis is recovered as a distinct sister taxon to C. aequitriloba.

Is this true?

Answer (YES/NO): NO